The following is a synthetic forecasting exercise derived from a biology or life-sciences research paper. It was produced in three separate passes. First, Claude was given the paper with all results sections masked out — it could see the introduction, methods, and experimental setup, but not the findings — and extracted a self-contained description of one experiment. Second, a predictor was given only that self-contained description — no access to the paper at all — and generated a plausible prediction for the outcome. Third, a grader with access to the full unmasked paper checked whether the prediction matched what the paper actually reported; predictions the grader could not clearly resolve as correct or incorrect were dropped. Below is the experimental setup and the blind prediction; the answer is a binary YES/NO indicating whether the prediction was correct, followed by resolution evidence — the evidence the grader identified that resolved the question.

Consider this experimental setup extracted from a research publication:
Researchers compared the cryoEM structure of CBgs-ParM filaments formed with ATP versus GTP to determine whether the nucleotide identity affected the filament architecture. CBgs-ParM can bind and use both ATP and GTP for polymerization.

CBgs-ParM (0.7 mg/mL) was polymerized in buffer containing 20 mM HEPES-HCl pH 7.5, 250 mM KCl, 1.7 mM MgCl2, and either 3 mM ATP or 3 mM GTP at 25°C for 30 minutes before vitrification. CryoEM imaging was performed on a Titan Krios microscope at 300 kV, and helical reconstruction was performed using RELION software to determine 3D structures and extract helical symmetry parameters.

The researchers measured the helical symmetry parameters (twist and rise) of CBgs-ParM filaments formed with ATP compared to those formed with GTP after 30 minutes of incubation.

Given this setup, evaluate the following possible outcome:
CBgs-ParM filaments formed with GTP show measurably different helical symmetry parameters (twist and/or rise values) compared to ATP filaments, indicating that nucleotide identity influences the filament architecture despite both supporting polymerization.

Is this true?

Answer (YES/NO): NO